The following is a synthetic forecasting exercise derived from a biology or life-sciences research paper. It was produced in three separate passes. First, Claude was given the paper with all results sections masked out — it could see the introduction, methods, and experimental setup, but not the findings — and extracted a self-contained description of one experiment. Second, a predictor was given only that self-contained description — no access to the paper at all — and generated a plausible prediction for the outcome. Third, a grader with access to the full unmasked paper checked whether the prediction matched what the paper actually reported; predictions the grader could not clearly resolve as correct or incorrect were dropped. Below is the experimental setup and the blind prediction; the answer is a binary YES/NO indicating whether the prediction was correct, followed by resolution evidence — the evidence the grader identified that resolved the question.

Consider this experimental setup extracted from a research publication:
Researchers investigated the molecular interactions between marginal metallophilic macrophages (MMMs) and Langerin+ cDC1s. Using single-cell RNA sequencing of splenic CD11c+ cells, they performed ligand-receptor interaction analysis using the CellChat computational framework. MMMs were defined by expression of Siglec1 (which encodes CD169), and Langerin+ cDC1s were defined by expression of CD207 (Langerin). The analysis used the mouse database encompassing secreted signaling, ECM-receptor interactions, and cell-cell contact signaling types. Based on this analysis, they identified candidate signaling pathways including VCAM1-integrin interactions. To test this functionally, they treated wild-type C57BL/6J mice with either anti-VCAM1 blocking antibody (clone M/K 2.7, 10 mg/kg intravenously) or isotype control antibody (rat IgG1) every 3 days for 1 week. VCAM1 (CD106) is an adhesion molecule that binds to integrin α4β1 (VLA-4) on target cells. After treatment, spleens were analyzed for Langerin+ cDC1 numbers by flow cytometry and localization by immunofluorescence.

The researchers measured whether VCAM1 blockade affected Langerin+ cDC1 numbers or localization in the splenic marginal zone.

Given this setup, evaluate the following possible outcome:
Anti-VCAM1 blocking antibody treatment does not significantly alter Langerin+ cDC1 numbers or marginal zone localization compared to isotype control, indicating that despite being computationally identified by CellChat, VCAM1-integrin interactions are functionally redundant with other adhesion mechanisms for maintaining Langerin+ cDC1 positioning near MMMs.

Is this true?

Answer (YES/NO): NO